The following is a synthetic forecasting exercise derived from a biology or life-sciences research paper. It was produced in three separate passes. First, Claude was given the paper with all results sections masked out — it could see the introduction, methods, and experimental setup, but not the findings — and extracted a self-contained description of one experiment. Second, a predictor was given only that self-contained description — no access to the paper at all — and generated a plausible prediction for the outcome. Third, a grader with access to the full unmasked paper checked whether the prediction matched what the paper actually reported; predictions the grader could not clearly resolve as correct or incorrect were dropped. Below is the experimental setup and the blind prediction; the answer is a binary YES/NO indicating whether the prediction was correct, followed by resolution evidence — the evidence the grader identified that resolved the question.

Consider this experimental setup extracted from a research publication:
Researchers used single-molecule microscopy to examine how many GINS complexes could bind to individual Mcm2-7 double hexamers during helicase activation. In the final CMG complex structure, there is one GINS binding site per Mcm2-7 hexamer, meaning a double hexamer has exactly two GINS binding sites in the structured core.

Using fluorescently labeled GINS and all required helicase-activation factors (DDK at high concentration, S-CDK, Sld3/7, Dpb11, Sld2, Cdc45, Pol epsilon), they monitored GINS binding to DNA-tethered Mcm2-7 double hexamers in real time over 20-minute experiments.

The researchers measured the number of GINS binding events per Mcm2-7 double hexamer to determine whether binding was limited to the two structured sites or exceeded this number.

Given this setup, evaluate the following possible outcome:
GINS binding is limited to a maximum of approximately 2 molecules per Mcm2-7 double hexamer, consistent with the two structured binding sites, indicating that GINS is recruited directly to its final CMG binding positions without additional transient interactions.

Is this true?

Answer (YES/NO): NO